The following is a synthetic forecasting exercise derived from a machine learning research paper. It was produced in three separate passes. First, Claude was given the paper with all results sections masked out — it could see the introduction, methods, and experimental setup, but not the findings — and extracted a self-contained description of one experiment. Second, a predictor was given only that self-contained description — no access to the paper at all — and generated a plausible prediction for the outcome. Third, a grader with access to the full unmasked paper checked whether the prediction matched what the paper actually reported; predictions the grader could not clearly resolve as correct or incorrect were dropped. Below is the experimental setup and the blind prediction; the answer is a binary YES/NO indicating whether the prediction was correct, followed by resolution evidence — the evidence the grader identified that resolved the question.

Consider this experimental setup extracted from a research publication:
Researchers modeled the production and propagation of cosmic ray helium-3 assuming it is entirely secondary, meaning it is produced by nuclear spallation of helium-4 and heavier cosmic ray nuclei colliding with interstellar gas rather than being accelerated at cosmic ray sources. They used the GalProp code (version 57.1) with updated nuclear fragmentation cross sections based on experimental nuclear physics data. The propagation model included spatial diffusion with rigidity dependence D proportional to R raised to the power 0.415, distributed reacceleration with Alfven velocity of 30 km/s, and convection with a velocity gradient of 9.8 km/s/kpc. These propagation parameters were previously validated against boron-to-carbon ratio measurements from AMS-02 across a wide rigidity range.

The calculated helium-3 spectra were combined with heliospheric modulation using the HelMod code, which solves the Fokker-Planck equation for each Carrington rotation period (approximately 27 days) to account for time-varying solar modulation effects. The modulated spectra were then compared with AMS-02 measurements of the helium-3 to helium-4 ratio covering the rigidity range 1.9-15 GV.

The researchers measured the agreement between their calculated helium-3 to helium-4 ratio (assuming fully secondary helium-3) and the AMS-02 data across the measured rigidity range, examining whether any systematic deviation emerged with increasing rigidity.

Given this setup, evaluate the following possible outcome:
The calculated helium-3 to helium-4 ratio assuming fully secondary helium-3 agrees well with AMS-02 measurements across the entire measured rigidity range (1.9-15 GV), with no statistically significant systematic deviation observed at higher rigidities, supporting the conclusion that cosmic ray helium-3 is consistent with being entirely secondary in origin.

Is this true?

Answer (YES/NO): NO